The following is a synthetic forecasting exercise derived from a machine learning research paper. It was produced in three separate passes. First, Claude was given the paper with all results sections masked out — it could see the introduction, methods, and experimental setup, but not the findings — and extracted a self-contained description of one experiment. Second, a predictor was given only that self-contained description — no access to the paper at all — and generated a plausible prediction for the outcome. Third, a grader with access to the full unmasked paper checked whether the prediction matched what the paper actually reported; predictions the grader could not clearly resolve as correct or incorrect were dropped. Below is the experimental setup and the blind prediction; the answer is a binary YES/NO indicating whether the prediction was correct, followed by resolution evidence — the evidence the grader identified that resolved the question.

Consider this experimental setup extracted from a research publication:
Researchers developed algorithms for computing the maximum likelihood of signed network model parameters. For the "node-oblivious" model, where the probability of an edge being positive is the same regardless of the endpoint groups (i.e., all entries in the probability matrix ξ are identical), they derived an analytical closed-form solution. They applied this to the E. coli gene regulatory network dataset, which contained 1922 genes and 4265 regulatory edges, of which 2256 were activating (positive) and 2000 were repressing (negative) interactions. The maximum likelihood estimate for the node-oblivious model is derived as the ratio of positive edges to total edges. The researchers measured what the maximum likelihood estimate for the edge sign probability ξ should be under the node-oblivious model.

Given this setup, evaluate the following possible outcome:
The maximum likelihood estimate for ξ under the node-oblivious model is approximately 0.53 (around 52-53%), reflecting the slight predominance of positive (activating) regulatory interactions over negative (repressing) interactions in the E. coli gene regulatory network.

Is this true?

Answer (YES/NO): YES